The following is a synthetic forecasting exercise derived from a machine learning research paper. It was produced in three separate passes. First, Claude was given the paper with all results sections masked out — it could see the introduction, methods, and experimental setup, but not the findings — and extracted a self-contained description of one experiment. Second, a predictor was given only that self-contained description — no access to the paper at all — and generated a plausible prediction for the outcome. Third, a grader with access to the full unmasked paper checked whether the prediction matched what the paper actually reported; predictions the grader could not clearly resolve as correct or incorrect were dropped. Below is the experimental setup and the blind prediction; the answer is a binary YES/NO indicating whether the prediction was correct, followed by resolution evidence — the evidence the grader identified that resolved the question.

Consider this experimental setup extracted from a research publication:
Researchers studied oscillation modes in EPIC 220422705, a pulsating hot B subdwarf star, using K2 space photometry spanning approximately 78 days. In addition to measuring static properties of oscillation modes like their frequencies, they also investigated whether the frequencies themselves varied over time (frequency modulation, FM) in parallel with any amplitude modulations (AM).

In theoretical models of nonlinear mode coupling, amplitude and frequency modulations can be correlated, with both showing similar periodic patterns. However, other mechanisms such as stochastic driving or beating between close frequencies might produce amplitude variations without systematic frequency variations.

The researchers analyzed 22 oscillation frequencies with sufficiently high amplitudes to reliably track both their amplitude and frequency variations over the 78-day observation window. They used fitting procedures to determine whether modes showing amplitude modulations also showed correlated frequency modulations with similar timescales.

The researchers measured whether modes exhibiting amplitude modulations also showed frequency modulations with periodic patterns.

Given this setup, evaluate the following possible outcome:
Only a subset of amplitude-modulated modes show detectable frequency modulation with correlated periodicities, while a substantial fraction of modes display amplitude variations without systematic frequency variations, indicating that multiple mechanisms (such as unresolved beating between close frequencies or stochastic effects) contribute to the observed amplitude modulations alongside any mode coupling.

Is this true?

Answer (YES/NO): NO